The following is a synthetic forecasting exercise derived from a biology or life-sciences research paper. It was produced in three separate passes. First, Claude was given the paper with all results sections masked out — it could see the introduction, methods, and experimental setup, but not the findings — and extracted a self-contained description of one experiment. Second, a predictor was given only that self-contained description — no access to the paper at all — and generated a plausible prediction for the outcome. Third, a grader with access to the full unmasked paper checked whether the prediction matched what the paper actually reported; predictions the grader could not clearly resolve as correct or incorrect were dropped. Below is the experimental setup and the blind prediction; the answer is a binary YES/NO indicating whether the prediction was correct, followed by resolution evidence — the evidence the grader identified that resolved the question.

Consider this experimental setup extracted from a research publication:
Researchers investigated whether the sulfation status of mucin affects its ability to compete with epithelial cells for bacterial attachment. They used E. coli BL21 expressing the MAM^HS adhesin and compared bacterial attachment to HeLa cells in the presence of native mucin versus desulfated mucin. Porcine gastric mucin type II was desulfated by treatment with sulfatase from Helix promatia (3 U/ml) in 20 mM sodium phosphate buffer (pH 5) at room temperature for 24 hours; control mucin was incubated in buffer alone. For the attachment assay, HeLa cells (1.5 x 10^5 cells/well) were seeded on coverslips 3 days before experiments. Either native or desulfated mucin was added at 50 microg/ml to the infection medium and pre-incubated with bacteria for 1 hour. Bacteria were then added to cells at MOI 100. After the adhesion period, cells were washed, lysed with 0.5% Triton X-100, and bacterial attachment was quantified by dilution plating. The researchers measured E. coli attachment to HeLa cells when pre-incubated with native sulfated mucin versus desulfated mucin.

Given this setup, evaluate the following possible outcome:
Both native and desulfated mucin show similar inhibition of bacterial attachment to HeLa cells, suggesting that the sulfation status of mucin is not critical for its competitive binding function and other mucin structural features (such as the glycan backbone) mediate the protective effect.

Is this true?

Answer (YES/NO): NO